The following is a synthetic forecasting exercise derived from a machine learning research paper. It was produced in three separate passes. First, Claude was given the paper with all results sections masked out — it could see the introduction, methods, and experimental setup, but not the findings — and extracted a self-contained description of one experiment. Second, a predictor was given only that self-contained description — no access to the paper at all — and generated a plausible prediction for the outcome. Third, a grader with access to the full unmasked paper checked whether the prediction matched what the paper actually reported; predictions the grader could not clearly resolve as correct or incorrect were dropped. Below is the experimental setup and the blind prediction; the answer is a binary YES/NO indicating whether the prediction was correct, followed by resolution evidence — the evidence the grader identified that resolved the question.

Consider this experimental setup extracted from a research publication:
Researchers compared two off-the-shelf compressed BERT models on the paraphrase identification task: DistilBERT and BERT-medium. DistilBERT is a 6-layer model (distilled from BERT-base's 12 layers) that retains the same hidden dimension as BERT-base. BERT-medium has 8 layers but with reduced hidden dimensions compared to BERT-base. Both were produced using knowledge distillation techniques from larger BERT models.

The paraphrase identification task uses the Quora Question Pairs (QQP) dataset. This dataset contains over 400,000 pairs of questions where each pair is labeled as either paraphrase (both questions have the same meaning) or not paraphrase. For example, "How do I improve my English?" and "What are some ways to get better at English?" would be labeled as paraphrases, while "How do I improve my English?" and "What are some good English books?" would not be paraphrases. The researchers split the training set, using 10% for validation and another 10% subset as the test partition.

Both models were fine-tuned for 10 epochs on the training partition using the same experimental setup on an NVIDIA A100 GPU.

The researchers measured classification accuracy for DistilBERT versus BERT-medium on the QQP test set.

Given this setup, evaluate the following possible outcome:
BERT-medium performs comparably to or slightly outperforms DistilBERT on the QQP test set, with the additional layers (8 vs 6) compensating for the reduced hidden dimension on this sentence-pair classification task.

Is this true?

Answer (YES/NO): YES